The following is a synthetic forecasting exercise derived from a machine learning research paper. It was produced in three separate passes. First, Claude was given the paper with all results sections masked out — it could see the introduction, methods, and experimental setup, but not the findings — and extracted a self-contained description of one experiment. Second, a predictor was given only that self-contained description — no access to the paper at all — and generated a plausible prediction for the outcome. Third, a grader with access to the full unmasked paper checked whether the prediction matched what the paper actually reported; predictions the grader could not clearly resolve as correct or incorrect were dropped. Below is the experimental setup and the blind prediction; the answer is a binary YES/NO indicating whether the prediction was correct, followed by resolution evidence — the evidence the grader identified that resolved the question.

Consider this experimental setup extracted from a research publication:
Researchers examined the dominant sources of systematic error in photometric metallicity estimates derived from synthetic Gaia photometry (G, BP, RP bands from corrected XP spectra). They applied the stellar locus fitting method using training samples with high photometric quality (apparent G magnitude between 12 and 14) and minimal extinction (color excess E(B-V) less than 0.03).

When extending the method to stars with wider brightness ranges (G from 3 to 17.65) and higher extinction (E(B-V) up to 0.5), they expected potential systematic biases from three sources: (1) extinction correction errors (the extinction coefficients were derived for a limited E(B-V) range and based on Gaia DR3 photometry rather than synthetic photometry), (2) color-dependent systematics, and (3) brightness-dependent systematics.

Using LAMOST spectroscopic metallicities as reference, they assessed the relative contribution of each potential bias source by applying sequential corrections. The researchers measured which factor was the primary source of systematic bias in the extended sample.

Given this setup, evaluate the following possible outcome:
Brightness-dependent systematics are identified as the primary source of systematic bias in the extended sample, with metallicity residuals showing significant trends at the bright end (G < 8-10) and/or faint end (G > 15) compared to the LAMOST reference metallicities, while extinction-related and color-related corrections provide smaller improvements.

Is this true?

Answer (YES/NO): NO